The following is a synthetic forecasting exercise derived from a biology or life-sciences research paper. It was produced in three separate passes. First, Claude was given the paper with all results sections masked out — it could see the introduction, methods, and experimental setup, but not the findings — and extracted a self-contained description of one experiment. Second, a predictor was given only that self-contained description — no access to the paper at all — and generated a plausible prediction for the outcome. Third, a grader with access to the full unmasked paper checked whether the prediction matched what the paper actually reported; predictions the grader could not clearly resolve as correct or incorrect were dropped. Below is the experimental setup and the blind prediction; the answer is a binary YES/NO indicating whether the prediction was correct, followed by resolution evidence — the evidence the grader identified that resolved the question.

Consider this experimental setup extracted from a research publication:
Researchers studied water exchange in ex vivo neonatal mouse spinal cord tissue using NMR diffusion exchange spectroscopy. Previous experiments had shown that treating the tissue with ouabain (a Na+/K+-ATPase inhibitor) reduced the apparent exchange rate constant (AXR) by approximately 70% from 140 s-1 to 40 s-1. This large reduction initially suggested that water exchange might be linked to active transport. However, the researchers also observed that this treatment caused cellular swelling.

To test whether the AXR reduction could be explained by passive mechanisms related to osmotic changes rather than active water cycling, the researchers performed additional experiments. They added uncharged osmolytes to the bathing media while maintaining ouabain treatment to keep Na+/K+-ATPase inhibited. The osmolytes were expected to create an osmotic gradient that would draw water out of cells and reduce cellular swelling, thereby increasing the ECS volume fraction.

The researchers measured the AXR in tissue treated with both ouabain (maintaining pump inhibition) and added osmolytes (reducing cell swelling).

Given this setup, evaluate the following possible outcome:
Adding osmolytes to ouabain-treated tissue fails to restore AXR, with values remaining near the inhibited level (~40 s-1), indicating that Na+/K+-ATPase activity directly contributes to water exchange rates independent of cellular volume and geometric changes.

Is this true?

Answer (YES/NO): NO